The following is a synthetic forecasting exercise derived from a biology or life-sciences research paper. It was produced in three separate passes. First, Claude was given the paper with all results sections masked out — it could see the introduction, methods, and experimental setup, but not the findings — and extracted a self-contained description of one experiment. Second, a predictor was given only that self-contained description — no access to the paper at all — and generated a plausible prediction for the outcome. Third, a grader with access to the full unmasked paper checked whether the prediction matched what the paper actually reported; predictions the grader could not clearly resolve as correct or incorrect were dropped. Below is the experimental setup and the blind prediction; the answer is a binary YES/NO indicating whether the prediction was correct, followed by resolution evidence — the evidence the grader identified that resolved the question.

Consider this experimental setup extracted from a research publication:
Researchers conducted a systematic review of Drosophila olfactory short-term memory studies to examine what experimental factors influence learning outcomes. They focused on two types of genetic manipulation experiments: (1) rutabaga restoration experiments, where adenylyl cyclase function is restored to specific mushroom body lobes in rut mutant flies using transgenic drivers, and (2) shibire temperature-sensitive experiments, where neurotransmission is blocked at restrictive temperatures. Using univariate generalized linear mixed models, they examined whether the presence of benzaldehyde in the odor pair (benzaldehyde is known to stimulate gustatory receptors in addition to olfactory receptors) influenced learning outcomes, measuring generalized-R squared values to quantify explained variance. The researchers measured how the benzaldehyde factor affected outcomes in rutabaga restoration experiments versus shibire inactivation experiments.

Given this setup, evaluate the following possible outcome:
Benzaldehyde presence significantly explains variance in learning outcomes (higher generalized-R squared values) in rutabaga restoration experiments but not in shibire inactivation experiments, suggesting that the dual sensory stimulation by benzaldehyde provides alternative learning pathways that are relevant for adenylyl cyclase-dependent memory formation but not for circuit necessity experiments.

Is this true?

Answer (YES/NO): YES